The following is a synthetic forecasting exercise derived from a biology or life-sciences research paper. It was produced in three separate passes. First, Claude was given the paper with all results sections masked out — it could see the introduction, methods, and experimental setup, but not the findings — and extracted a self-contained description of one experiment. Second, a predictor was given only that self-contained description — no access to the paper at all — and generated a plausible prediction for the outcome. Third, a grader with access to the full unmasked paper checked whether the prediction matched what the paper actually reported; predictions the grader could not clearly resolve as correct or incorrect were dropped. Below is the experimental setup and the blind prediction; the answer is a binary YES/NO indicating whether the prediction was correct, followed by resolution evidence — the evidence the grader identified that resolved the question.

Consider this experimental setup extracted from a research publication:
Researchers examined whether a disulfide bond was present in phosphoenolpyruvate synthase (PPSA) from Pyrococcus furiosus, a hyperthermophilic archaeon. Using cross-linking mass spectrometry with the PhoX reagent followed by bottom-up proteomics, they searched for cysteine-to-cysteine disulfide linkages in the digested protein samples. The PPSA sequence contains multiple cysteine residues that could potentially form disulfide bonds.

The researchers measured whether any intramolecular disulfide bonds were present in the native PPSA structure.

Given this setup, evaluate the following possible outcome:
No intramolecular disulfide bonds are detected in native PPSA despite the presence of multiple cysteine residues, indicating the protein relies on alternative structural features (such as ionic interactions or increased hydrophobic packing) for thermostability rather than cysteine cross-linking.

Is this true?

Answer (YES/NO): NO